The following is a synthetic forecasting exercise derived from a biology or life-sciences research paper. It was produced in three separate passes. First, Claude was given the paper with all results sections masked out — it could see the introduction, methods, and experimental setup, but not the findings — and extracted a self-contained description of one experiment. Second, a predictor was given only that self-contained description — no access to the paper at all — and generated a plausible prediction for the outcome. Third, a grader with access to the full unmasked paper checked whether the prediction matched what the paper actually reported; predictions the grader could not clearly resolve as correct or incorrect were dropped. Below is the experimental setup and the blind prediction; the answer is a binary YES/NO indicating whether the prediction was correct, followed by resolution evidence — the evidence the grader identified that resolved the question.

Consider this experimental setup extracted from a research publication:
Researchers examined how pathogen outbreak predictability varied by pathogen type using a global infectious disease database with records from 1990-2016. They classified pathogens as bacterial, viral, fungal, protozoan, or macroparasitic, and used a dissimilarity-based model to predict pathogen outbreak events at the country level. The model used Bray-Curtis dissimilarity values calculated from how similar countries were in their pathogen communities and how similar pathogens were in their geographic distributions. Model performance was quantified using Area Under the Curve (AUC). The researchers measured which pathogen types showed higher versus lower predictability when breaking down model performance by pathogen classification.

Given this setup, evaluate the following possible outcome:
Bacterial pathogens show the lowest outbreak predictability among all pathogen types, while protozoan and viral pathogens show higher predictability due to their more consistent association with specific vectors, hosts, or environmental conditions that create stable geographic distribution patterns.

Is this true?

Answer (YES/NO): NO